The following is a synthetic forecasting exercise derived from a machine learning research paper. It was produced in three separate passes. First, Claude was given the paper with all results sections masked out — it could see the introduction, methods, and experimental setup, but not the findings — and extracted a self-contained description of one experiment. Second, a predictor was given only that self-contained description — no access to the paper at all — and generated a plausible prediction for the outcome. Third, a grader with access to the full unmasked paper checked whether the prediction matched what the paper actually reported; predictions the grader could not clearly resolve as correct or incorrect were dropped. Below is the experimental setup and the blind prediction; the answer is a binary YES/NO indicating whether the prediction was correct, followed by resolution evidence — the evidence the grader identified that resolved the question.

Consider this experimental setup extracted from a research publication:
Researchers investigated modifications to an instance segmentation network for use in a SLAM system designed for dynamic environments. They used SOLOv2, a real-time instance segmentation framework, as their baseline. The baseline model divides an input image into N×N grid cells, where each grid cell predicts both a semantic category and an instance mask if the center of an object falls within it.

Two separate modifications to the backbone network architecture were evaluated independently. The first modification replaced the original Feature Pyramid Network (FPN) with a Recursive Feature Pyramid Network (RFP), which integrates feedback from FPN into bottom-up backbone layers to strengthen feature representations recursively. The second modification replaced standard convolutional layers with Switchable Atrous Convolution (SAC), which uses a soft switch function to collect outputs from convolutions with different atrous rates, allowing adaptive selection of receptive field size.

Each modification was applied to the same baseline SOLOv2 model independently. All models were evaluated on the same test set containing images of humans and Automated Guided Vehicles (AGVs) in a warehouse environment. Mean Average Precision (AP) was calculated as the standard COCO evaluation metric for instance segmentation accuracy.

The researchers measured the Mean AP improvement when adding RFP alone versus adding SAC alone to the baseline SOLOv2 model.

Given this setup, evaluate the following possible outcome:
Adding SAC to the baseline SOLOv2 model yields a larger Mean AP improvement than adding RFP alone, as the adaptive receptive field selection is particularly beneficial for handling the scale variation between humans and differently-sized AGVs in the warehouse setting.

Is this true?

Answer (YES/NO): NO